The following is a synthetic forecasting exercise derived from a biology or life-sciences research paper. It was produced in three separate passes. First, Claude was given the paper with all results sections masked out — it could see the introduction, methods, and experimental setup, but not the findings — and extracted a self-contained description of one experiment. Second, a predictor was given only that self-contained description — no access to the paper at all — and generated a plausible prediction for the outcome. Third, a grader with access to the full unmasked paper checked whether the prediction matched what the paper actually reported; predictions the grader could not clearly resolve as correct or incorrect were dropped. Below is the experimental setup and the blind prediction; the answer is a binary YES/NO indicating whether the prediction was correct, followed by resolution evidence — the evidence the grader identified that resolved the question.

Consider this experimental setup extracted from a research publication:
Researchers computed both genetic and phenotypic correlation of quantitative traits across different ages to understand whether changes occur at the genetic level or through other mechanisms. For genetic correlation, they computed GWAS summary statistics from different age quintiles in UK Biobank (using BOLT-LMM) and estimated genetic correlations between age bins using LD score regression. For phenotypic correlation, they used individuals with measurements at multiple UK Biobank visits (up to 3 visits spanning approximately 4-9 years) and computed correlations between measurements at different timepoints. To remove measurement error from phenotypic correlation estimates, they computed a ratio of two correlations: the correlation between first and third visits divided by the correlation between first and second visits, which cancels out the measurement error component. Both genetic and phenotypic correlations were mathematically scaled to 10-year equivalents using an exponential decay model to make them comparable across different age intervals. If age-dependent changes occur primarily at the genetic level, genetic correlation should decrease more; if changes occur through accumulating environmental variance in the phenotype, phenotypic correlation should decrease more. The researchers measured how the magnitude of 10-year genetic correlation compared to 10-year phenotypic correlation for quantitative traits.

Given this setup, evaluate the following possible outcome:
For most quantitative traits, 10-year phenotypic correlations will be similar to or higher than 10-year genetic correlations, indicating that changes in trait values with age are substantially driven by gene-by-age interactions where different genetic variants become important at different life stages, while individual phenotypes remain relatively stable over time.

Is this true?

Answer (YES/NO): NO